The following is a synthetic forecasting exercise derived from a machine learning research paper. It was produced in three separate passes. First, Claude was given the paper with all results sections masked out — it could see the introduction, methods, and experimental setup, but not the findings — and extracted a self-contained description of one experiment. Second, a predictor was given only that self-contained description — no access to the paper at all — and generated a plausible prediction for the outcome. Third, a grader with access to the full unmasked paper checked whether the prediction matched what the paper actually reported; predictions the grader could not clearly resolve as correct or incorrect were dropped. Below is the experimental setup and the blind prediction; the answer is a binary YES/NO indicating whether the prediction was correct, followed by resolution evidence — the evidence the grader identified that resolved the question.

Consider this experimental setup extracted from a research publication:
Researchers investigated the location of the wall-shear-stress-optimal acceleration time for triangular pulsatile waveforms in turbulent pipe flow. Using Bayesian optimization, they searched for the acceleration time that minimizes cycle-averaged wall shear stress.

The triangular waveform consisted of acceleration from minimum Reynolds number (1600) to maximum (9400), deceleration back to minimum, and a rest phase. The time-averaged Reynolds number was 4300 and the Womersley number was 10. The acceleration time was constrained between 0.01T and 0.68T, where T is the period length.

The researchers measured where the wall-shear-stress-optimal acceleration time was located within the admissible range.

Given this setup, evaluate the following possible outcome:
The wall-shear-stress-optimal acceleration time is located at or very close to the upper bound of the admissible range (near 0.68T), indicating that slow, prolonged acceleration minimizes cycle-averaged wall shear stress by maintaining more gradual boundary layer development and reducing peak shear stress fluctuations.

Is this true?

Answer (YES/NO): NO